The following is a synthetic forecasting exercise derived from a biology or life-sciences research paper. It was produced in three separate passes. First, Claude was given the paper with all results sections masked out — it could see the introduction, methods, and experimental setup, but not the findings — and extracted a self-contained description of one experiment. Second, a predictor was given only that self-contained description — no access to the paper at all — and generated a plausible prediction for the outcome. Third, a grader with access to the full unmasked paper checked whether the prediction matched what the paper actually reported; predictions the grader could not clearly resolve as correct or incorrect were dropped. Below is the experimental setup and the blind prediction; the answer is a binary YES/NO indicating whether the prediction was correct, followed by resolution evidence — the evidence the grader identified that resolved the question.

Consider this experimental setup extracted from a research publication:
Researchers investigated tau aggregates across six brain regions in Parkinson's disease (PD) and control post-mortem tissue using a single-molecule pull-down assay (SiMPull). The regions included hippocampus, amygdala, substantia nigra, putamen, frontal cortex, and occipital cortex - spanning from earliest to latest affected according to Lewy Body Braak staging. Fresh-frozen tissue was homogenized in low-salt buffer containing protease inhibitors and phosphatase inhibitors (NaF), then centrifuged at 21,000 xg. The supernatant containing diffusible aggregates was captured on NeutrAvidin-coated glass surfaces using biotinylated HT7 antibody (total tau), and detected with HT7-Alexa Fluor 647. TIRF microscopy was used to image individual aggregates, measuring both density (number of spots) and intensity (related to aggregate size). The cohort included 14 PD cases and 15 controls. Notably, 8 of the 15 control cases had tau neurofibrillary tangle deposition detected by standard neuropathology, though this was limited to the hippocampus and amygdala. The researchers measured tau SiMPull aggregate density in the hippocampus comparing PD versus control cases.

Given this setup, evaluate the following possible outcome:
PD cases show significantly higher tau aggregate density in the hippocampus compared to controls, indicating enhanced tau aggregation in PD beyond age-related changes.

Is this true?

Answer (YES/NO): NO